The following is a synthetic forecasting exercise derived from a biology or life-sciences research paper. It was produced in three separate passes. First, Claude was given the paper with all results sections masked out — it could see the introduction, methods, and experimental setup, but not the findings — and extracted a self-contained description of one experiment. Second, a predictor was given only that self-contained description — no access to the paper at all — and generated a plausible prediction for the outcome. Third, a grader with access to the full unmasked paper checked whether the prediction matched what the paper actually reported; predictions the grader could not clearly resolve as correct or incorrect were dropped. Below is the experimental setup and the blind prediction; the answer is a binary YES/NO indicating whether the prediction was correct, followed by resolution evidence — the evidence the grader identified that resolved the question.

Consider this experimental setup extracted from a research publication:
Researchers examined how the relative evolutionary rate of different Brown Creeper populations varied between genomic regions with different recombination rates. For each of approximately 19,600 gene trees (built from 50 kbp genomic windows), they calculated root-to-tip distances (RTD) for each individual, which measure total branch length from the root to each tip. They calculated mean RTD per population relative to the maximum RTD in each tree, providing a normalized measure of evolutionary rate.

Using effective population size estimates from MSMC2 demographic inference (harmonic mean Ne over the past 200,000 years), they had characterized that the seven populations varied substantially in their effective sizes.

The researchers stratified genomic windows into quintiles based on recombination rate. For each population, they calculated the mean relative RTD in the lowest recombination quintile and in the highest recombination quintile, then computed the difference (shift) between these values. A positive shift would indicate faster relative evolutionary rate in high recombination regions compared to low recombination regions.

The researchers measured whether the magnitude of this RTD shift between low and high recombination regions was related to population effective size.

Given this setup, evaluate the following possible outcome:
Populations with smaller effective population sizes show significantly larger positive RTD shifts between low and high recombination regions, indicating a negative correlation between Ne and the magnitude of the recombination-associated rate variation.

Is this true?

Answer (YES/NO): NO